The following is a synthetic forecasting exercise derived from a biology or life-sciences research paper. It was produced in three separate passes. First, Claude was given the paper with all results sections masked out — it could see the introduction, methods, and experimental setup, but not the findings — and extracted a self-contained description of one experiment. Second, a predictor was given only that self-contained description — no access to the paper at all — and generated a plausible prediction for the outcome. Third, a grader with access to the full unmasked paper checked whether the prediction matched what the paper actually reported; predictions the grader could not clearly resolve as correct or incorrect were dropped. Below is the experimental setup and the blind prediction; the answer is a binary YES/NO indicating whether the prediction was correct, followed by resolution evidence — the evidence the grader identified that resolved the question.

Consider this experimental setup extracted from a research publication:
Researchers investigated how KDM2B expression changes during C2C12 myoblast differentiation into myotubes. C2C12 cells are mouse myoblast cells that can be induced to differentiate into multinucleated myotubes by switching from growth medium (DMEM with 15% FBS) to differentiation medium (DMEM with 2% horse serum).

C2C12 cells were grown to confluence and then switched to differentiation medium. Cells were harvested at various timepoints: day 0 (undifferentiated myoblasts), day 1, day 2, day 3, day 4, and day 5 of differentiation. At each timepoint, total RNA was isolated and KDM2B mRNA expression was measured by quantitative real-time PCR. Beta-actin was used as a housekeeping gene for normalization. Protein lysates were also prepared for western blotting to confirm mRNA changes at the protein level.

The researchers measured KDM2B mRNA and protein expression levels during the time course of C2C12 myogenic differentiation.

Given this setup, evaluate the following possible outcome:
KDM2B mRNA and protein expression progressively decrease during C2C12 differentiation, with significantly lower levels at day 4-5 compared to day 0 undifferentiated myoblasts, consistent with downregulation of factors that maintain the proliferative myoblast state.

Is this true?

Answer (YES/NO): YES